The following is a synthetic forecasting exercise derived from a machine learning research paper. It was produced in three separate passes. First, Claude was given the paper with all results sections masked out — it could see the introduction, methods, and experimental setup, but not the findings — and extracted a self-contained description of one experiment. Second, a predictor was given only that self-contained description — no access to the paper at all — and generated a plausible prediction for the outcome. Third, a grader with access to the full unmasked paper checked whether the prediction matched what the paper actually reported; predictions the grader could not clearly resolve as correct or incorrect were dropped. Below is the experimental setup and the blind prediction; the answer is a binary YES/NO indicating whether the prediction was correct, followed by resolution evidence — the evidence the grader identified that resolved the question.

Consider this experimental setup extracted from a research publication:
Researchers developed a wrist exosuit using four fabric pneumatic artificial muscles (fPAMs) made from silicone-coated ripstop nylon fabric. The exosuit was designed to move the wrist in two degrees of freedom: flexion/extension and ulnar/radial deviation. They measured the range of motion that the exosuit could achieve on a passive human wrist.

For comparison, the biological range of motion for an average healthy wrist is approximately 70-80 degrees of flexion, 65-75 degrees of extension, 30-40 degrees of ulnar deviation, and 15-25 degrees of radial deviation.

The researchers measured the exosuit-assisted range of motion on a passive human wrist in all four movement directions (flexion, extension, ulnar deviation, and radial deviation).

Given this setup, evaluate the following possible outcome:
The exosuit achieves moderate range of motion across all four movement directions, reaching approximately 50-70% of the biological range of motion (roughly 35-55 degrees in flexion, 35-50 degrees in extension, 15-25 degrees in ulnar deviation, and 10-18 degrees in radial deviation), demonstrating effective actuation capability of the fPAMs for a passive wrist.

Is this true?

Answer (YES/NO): NO